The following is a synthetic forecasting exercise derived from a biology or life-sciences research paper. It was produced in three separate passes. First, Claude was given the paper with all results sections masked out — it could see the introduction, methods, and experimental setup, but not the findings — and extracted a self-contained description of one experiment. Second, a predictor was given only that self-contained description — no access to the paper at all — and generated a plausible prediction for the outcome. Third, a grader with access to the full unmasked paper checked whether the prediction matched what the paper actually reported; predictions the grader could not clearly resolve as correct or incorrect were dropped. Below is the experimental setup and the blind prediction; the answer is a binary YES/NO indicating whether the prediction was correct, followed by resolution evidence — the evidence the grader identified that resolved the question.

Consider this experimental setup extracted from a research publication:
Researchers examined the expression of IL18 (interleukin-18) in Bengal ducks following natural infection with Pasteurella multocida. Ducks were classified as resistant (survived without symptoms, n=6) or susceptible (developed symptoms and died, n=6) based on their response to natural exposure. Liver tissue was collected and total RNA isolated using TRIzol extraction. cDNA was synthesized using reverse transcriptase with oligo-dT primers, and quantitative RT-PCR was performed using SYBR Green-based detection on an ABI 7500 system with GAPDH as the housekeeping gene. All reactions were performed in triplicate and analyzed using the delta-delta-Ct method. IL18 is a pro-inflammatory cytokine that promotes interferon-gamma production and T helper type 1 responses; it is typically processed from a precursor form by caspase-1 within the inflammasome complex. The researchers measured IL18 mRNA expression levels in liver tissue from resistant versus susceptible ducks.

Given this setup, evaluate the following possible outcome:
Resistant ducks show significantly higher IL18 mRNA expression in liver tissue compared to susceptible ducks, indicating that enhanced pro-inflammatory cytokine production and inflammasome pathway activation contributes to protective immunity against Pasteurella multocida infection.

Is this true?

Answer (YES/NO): YES